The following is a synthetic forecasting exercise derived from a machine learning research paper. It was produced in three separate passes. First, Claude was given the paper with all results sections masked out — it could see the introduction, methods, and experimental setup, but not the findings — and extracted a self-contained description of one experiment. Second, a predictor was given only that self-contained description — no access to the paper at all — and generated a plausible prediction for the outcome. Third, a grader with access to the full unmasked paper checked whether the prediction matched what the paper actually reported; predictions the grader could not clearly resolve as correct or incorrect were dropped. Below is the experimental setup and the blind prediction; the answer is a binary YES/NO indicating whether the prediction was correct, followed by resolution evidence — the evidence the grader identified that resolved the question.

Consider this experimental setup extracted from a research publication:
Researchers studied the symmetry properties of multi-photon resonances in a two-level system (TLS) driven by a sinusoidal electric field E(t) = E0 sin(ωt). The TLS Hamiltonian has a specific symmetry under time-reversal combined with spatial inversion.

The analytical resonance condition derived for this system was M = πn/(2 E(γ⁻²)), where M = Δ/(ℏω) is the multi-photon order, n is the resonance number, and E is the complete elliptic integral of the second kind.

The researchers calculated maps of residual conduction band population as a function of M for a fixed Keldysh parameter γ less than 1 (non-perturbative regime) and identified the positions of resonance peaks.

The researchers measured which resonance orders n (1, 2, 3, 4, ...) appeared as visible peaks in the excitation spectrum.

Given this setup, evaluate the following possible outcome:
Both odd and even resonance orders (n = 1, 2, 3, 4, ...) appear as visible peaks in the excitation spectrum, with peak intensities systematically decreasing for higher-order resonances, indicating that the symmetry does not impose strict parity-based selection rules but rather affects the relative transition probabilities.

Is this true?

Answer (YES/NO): NO